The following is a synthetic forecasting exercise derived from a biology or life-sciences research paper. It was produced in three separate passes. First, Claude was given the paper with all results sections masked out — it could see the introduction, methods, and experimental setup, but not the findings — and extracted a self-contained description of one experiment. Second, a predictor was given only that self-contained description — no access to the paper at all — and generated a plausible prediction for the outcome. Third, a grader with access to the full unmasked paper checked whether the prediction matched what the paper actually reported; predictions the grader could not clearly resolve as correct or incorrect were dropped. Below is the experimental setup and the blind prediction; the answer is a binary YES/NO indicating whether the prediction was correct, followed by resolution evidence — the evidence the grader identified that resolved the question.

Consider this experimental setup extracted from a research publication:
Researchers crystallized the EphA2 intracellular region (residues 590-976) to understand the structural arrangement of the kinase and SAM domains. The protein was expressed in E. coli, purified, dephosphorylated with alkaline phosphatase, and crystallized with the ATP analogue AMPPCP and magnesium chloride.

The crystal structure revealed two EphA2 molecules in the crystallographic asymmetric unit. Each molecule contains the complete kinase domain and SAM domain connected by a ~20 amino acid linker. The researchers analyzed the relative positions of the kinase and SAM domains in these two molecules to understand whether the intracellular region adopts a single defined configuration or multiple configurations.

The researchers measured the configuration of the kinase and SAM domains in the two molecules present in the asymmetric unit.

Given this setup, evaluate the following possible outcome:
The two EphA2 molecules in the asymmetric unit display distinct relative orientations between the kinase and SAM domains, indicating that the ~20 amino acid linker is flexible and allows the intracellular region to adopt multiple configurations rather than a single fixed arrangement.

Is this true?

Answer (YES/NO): YES